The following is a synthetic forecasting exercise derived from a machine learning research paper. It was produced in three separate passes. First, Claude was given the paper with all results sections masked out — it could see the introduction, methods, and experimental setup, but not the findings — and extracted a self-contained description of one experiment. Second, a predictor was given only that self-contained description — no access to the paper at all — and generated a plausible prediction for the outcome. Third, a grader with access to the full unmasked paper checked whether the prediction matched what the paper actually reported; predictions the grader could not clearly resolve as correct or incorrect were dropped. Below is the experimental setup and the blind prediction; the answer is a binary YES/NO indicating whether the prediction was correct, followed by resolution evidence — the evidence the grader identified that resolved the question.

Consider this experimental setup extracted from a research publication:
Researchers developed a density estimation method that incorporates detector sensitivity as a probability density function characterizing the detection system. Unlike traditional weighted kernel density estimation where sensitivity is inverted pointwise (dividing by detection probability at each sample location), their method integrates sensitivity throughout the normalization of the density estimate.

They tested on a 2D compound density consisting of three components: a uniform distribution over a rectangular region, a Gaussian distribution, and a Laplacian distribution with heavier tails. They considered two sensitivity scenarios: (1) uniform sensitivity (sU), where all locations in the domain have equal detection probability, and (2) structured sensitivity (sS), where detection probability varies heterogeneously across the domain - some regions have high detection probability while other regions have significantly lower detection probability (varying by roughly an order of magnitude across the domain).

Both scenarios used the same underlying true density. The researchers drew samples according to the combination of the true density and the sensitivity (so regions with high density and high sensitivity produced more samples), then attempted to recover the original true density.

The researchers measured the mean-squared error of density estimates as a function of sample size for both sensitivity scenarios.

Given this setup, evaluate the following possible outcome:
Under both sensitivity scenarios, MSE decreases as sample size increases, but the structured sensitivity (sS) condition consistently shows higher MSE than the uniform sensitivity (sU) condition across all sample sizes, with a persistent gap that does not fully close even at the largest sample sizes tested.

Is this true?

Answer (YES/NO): YES